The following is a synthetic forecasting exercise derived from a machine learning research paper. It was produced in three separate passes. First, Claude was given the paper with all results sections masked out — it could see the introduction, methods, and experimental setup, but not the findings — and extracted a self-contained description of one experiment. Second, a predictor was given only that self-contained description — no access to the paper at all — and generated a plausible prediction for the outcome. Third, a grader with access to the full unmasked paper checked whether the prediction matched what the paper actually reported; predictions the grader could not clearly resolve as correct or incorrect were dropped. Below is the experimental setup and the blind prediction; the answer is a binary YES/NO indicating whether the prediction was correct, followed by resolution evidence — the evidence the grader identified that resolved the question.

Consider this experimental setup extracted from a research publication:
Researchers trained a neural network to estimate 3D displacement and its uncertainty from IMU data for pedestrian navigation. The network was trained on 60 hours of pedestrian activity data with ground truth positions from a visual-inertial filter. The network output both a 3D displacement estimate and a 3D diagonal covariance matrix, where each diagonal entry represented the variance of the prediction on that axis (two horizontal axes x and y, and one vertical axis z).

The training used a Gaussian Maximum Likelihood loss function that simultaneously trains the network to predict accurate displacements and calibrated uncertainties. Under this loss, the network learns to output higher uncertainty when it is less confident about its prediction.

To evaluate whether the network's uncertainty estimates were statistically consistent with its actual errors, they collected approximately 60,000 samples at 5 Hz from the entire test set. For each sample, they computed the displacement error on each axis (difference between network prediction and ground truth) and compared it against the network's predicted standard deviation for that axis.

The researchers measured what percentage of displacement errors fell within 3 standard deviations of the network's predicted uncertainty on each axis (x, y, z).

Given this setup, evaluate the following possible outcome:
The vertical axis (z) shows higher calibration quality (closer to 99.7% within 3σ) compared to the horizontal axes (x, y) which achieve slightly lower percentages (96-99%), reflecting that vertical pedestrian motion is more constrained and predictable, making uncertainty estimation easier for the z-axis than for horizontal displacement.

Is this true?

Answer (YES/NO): NO